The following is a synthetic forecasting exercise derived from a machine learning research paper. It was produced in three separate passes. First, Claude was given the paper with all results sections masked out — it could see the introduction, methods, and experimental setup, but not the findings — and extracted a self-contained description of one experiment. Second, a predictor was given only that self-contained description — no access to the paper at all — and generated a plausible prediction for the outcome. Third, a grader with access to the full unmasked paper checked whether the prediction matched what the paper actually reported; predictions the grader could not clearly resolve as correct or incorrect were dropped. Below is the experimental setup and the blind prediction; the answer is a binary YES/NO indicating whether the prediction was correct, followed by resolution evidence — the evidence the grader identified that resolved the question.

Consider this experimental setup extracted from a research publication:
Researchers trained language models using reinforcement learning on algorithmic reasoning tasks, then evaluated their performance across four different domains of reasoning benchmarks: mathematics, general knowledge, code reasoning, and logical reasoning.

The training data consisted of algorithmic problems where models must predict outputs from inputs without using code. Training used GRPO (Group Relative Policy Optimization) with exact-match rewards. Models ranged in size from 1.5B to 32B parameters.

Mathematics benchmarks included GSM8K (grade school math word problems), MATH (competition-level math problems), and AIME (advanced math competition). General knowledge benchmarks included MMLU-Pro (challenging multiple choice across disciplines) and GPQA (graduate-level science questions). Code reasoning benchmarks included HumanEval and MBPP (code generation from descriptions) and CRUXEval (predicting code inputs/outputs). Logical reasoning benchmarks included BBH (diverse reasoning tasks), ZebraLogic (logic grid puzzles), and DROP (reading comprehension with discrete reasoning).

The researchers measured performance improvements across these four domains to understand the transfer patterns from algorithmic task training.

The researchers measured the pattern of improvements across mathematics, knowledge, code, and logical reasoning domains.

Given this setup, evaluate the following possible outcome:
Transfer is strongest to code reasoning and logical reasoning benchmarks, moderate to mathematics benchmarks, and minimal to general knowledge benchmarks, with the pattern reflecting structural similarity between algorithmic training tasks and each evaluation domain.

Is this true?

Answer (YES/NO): NO